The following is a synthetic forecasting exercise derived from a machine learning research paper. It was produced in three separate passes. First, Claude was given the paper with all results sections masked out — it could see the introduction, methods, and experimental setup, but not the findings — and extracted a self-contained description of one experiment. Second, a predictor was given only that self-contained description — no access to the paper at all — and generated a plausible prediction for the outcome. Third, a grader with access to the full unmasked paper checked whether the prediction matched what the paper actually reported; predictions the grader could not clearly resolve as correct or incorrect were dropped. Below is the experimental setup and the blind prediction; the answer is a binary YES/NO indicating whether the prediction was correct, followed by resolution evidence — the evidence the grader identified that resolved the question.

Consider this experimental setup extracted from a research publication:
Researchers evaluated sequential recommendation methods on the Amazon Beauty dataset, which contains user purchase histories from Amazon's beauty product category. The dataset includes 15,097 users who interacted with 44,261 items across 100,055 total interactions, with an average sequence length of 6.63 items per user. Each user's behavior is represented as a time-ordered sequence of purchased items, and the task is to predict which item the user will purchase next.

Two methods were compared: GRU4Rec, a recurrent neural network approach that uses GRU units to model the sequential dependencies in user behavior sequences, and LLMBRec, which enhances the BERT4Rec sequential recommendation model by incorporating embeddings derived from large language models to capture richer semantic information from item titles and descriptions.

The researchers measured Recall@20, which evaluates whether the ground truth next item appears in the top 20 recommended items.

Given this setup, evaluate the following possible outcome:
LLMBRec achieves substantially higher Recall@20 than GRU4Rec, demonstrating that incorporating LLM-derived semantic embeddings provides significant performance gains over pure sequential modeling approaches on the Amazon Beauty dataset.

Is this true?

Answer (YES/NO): NO